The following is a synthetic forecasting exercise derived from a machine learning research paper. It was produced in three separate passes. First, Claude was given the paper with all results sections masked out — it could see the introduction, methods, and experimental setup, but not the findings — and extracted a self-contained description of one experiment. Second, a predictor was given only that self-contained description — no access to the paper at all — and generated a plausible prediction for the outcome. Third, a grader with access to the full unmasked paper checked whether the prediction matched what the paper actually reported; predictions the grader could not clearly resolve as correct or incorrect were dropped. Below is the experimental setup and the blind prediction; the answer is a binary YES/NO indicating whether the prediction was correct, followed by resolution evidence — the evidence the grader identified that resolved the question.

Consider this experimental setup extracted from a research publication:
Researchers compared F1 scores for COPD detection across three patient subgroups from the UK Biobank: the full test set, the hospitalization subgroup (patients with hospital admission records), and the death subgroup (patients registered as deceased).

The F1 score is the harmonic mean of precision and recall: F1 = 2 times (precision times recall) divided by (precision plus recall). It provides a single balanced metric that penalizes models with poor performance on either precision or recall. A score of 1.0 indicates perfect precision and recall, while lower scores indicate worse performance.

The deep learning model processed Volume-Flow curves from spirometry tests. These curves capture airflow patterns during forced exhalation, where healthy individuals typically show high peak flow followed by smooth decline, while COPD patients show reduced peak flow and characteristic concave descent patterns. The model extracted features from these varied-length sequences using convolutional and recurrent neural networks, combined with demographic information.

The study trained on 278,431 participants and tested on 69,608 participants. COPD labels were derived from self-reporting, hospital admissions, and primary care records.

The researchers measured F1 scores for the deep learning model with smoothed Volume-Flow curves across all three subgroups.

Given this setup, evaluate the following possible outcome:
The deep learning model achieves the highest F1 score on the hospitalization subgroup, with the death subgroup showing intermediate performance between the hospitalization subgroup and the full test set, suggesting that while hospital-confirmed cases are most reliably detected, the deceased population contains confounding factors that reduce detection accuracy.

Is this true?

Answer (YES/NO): NO